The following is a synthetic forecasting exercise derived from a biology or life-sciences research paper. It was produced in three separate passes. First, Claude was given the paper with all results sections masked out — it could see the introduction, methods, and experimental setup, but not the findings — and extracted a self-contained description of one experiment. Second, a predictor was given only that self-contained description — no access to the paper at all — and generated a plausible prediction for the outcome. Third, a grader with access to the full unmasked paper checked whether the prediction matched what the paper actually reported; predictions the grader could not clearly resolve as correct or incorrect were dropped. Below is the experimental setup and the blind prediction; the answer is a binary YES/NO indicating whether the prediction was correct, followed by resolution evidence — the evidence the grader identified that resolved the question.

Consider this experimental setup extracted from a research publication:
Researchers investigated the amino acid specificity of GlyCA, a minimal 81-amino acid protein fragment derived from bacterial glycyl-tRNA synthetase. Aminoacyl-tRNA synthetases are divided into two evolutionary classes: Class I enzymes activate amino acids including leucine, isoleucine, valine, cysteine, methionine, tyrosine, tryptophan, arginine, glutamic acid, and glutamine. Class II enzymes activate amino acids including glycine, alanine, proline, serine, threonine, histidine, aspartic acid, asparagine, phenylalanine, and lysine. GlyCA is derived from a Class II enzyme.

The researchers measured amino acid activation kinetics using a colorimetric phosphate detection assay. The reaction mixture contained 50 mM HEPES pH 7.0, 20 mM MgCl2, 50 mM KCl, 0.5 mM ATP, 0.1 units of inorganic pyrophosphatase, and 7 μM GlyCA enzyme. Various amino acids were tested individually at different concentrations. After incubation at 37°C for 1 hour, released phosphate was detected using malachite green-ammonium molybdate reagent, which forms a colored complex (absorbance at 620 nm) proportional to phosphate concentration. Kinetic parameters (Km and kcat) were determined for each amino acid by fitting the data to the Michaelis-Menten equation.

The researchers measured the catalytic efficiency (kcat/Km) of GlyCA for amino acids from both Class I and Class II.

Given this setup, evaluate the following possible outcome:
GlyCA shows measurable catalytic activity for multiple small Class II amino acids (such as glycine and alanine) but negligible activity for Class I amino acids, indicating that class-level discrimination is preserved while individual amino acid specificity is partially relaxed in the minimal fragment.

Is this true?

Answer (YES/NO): NO